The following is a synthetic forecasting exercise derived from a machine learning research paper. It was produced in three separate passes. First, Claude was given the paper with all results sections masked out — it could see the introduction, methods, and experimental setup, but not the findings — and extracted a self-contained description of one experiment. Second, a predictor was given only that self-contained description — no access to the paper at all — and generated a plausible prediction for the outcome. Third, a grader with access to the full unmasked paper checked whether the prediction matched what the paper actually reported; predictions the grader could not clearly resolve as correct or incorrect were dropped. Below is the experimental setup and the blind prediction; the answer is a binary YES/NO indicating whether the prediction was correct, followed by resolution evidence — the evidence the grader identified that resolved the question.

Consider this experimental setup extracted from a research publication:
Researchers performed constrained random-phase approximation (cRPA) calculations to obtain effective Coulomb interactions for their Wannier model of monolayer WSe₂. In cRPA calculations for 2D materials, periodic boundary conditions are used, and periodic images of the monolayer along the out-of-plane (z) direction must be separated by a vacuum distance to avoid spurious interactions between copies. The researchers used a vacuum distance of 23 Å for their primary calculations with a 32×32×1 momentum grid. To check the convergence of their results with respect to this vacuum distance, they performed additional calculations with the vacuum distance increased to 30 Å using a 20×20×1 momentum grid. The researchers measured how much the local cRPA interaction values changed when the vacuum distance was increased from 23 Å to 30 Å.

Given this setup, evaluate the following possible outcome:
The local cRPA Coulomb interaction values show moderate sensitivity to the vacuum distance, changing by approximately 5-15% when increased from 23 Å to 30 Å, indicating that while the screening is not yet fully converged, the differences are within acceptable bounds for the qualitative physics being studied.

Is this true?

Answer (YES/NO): NO